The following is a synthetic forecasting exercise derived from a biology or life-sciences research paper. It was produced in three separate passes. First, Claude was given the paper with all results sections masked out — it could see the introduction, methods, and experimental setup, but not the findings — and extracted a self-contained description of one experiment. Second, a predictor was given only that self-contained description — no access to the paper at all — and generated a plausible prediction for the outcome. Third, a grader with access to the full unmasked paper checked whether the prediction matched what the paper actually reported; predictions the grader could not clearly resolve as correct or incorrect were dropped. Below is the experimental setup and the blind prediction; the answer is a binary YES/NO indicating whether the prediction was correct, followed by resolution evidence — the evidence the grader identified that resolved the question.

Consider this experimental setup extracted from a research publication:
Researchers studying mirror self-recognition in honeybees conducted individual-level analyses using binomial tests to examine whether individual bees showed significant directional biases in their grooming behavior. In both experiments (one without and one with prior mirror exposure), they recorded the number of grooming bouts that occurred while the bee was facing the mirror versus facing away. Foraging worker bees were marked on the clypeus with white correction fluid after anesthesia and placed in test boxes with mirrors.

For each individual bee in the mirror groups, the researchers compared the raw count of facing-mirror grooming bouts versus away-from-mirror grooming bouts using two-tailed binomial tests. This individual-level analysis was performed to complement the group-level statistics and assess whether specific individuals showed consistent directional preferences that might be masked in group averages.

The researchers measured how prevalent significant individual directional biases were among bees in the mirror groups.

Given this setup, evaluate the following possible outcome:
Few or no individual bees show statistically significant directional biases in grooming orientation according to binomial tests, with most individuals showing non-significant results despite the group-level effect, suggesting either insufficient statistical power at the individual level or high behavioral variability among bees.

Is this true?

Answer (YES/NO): YES